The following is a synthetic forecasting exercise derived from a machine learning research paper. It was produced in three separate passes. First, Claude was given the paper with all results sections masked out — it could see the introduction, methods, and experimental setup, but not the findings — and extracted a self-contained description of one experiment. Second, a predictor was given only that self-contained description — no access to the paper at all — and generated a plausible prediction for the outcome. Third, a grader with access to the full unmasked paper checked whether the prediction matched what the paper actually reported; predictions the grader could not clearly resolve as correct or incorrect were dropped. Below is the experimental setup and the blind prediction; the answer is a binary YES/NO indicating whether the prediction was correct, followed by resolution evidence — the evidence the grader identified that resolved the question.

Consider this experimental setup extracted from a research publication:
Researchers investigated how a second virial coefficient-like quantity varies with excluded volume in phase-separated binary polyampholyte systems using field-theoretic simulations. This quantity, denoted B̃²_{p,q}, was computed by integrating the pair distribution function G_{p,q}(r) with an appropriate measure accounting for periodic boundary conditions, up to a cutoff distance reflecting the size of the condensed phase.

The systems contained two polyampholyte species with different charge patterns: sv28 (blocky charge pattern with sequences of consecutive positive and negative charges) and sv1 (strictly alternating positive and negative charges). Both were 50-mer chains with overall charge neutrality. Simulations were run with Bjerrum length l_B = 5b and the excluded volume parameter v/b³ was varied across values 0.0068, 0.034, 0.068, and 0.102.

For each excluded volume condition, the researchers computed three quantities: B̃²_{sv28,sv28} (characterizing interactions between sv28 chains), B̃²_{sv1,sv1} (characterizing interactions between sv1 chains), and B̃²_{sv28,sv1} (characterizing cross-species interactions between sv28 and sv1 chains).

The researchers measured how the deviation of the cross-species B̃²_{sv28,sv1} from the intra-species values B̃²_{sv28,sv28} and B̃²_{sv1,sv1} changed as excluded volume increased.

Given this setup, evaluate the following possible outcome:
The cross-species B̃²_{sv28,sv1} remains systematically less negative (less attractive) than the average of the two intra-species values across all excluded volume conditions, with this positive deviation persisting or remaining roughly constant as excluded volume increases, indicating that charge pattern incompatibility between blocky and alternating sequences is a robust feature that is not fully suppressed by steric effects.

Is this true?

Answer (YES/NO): NO